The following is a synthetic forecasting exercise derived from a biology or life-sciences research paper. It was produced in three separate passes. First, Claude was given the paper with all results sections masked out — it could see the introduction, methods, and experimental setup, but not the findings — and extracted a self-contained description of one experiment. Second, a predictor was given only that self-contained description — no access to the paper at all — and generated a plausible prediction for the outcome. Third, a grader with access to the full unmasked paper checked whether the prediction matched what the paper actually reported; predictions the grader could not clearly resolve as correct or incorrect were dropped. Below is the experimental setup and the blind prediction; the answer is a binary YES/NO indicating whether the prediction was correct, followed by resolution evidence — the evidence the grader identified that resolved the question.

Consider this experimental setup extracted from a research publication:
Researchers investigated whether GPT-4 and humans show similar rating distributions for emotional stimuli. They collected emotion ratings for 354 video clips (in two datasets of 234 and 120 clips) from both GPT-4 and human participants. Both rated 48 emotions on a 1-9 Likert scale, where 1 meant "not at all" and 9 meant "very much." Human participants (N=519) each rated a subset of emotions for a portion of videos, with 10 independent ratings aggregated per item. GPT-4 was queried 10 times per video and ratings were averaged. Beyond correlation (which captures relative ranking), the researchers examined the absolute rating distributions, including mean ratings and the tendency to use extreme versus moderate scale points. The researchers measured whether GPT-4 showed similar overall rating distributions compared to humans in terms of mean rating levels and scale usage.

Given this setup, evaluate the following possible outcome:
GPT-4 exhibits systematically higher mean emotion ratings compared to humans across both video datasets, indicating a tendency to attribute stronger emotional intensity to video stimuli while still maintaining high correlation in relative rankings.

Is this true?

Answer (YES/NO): NO